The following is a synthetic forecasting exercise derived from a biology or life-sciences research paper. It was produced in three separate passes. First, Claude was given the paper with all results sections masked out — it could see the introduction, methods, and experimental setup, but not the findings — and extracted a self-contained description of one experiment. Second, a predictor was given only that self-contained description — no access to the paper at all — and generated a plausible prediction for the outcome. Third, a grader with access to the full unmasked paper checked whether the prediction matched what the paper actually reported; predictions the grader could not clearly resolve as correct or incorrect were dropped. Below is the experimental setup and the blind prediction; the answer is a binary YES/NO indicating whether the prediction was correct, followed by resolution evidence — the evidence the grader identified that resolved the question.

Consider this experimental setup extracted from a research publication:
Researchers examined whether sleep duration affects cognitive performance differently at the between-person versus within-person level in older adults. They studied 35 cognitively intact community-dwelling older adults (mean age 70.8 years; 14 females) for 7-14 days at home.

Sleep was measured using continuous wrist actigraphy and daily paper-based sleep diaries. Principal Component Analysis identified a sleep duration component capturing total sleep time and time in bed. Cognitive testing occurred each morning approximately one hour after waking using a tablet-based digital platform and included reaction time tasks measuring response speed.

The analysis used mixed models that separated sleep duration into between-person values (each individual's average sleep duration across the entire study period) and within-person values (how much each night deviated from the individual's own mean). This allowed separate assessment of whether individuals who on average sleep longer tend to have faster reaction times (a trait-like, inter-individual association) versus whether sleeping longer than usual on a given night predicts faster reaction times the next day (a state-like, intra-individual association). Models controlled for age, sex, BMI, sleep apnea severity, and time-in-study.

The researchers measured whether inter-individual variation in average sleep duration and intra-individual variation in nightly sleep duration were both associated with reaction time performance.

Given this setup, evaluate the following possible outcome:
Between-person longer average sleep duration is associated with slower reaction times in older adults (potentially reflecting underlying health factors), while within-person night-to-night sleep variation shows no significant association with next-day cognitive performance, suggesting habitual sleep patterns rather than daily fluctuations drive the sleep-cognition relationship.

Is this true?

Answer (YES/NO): NO